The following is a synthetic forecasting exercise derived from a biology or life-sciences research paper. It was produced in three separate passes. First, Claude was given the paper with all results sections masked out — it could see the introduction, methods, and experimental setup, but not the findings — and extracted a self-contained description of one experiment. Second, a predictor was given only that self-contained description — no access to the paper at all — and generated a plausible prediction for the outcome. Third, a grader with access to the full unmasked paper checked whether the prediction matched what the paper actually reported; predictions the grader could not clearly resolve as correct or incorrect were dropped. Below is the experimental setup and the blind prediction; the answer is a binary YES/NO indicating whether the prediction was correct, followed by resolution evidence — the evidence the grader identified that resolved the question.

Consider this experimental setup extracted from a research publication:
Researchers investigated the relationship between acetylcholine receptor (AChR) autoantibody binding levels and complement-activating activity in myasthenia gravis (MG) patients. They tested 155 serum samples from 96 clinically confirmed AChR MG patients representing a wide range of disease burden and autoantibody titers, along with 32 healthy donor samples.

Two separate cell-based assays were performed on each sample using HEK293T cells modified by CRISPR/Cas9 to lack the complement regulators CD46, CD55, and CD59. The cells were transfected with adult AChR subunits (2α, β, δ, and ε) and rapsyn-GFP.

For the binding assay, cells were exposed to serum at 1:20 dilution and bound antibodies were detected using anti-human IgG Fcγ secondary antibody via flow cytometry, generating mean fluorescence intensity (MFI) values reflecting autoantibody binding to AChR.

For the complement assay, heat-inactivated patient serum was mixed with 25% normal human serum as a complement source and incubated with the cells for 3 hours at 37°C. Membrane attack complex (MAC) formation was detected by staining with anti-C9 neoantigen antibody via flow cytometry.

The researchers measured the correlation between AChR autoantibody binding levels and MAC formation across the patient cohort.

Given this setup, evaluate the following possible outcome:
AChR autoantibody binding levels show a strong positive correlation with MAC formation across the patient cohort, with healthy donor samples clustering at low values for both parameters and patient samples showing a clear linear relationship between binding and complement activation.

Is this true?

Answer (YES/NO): NO